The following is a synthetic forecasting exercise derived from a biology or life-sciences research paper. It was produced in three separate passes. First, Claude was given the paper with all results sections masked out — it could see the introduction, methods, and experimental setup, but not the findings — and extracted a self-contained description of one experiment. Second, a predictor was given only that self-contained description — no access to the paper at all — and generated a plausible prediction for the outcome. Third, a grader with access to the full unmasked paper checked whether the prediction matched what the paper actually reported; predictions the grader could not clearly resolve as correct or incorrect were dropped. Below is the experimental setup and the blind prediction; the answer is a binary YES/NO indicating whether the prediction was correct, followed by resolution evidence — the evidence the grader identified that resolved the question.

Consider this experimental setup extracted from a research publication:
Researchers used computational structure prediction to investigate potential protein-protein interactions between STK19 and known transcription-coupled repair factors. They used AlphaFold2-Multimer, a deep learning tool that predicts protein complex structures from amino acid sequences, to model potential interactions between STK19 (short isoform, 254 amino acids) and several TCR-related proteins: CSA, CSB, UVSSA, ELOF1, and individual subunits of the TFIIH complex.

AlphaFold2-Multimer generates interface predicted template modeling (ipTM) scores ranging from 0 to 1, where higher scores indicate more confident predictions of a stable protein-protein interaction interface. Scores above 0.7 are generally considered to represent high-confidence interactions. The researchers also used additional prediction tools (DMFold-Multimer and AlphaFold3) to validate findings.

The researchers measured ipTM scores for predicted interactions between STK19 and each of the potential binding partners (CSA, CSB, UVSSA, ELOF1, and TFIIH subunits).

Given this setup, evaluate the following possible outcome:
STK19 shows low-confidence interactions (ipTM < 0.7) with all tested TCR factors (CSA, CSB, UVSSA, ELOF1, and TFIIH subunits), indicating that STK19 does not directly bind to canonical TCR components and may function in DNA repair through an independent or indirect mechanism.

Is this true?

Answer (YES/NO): NO